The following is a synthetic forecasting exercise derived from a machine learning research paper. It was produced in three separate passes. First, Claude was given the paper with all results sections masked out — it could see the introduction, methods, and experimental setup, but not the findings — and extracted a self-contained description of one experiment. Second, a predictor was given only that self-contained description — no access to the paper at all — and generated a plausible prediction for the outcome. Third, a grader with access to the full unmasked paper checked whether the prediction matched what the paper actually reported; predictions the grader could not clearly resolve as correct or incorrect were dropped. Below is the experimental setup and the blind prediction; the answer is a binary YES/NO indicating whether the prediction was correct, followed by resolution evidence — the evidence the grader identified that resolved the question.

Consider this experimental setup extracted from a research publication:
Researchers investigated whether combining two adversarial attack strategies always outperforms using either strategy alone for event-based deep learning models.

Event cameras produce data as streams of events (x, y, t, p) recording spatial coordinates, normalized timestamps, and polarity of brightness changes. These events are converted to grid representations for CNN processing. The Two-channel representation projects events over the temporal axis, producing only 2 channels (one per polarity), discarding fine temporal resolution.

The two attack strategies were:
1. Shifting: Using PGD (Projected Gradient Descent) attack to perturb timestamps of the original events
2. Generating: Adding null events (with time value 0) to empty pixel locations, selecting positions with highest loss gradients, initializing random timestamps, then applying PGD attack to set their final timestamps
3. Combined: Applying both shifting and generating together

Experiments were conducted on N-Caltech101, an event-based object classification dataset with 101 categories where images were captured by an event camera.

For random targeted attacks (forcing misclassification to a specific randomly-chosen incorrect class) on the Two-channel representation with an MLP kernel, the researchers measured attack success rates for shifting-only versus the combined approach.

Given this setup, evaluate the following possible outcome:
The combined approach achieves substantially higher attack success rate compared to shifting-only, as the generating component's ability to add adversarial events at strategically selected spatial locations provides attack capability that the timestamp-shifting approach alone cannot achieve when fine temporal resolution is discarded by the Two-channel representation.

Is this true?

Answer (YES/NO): NO